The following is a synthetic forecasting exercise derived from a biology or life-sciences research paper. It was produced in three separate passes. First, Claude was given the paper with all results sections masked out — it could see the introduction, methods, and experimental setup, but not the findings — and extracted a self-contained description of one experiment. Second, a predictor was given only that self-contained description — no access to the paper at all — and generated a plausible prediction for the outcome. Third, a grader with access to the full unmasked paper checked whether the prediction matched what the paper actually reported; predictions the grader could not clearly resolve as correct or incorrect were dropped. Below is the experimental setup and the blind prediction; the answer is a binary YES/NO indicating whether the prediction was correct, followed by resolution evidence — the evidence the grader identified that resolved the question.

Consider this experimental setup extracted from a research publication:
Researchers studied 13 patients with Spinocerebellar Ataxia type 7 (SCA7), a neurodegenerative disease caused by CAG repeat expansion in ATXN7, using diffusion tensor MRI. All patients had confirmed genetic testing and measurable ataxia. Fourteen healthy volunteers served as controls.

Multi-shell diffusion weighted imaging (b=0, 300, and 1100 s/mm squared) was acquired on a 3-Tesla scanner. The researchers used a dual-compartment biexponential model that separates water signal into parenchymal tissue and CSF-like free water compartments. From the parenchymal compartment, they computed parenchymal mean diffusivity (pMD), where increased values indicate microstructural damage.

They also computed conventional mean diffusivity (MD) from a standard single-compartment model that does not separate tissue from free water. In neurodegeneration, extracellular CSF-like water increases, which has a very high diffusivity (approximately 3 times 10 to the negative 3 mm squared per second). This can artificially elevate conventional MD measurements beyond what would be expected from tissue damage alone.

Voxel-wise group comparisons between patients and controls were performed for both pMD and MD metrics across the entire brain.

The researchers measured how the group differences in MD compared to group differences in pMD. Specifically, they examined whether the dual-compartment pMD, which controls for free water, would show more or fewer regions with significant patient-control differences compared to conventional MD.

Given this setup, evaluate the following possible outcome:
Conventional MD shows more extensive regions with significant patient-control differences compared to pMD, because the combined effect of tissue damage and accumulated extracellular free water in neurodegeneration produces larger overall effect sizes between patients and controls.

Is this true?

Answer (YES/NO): YES